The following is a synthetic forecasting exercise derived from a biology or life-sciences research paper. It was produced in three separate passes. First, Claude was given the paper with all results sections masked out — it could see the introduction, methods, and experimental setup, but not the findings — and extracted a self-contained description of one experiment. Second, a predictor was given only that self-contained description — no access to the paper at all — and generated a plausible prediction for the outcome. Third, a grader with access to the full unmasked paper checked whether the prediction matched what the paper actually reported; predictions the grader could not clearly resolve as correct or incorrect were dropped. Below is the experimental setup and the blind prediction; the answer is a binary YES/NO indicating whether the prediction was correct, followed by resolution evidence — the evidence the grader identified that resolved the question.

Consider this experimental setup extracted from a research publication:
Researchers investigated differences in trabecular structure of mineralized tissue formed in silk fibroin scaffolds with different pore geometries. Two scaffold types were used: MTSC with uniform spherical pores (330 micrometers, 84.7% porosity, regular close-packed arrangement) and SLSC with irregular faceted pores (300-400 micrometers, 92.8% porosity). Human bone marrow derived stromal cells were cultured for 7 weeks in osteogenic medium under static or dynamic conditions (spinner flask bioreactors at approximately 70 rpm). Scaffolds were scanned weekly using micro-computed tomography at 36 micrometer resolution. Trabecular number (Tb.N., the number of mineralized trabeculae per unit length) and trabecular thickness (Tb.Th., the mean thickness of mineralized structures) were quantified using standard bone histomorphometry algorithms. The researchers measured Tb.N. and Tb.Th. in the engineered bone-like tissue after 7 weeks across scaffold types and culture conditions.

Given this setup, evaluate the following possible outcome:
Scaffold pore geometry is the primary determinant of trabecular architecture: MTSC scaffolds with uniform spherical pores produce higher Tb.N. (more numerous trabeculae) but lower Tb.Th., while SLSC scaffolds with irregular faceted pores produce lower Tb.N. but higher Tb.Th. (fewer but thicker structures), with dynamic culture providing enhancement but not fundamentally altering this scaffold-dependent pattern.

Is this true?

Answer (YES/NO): NO